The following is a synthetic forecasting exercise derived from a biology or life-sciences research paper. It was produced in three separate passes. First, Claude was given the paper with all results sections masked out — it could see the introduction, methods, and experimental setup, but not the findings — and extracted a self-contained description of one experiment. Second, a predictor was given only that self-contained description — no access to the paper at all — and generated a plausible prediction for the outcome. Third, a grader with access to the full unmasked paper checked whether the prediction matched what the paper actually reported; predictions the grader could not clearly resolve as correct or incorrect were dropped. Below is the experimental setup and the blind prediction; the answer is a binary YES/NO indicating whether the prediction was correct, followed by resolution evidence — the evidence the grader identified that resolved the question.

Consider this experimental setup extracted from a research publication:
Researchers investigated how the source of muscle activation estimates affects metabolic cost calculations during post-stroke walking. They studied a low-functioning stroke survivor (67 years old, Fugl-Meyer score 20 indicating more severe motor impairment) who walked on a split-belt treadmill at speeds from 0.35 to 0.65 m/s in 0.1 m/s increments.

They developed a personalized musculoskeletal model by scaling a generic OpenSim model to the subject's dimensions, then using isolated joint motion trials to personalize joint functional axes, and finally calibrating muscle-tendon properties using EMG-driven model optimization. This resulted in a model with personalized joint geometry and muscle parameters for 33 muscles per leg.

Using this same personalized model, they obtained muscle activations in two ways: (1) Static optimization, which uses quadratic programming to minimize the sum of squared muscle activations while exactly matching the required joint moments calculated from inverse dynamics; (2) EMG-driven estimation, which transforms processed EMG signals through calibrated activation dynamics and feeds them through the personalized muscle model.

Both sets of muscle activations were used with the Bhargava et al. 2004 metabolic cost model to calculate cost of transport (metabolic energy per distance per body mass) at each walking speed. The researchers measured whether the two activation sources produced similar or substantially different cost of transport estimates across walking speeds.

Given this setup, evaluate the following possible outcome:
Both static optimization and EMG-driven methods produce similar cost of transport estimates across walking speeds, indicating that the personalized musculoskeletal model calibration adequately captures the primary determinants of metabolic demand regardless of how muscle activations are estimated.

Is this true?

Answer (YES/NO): NO